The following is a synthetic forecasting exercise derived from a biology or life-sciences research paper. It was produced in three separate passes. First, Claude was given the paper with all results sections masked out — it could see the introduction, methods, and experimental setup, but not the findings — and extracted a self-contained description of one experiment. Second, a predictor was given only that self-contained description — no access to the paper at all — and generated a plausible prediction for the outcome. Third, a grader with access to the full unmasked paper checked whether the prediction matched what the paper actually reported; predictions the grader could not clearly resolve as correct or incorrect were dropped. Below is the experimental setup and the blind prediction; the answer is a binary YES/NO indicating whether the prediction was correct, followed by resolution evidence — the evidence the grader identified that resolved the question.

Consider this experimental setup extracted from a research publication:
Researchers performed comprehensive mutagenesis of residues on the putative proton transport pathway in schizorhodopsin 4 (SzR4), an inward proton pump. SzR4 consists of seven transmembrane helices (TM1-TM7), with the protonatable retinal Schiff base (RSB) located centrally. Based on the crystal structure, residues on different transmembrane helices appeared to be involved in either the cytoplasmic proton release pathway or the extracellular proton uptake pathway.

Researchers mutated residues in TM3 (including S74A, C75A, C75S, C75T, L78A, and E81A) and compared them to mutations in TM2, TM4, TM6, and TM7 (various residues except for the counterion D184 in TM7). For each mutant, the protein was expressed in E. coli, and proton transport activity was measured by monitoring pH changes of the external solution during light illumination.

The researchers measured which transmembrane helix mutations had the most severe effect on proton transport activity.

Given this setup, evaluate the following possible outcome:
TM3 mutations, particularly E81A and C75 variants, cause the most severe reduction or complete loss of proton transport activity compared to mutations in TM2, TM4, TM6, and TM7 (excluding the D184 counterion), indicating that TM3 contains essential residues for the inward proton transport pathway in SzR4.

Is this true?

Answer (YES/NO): YES